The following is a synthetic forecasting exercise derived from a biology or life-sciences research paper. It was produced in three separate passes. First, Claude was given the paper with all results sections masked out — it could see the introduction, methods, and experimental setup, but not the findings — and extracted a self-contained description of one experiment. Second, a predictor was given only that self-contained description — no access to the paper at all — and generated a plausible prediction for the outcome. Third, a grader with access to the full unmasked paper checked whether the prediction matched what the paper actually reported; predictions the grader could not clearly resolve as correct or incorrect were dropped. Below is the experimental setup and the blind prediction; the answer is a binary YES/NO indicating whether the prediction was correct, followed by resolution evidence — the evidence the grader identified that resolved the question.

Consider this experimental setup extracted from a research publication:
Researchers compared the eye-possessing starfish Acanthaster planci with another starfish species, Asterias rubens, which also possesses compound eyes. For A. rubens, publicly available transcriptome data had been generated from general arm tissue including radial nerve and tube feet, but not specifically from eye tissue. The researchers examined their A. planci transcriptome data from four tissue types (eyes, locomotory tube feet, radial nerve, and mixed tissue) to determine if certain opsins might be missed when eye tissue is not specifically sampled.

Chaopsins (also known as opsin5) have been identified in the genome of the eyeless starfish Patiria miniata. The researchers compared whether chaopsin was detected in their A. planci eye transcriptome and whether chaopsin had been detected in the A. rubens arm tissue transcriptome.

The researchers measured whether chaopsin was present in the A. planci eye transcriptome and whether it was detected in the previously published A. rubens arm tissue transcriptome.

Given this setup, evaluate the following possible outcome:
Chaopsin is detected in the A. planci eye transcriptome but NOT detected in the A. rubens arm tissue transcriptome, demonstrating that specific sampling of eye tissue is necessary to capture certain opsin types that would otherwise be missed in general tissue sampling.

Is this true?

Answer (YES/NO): YES